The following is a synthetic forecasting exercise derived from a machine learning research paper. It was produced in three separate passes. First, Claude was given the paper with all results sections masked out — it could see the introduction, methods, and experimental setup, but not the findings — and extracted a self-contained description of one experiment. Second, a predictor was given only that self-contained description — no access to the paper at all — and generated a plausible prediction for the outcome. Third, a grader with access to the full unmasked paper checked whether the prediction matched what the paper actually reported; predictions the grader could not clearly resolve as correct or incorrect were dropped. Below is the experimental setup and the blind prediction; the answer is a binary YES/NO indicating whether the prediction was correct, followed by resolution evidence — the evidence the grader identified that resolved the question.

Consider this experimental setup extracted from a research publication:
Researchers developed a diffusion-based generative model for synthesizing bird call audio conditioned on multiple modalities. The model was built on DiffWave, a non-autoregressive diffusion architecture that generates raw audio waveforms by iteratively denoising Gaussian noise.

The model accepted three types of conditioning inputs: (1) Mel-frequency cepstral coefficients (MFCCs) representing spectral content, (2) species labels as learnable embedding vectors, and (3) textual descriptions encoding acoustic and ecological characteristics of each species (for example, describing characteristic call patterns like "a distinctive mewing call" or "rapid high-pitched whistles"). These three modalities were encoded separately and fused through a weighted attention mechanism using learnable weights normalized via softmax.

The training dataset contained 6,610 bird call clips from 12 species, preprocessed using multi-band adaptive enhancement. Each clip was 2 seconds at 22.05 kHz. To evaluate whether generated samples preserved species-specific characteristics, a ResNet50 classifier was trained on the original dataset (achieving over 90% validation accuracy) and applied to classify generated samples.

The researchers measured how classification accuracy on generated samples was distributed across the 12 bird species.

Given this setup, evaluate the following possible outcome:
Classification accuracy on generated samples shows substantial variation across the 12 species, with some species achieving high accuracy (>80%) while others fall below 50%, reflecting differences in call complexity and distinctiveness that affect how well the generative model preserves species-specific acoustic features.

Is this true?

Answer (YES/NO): YES